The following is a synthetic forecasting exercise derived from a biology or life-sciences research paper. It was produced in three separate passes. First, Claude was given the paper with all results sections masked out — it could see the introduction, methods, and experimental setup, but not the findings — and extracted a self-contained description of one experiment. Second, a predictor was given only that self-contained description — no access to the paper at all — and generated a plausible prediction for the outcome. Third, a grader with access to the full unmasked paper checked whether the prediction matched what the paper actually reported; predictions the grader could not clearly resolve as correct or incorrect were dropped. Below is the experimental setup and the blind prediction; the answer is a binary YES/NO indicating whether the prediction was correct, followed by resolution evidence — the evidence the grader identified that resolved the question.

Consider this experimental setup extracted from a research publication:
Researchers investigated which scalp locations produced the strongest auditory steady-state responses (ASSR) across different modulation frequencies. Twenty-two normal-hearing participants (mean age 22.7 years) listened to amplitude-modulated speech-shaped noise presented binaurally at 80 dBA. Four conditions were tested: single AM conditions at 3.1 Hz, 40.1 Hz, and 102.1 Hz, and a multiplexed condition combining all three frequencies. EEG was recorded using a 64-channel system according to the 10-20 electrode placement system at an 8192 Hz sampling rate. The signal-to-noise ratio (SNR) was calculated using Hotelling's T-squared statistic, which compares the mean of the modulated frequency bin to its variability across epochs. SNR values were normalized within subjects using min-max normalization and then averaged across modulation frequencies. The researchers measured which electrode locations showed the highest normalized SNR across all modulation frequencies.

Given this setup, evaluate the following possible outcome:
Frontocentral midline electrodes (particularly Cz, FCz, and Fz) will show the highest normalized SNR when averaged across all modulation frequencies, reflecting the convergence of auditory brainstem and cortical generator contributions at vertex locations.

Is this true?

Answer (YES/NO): NO